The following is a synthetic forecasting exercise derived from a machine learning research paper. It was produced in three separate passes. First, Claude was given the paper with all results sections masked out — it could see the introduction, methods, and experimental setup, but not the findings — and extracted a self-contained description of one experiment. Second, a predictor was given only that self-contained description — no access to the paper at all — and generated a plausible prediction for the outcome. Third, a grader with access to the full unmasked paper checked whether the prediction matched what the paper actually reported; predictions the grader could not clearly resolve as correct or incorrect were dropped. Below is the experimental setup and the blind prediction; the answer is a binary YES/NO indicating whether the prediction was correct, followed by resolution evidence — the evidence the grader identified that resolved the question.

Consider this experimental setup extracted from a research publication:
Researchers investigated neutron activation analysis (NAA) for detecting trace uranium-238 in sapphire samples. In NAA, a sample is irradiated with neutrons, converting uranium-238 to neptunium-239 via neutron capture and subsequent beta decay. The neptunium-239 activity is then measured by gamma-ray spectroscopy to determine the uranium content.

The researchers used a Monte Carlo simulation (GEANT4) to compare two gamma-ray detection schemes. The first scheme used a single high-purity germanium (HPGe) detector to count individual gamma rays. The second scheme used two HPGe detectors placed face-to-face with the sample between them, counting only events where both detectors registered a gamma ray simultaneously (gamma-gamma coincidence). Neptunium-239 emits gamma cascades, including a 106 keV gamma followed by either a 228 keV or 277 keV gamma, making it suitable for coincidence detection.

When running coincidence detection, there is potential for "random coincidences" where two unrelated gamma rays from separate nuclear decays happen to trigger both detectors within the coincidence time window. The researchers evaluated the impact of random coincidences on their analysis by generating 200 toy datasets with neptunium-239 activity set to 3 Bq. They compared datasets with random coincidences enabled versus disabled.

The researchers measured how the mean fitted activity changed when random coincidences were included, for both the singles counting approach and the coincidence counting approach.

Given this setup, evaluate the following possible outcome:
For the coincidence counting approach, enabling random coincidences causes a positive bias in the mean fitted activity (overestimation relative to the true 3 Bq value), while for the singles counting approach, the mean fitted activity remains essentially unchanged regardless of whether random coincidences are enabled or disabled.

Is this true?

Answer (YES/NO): NO